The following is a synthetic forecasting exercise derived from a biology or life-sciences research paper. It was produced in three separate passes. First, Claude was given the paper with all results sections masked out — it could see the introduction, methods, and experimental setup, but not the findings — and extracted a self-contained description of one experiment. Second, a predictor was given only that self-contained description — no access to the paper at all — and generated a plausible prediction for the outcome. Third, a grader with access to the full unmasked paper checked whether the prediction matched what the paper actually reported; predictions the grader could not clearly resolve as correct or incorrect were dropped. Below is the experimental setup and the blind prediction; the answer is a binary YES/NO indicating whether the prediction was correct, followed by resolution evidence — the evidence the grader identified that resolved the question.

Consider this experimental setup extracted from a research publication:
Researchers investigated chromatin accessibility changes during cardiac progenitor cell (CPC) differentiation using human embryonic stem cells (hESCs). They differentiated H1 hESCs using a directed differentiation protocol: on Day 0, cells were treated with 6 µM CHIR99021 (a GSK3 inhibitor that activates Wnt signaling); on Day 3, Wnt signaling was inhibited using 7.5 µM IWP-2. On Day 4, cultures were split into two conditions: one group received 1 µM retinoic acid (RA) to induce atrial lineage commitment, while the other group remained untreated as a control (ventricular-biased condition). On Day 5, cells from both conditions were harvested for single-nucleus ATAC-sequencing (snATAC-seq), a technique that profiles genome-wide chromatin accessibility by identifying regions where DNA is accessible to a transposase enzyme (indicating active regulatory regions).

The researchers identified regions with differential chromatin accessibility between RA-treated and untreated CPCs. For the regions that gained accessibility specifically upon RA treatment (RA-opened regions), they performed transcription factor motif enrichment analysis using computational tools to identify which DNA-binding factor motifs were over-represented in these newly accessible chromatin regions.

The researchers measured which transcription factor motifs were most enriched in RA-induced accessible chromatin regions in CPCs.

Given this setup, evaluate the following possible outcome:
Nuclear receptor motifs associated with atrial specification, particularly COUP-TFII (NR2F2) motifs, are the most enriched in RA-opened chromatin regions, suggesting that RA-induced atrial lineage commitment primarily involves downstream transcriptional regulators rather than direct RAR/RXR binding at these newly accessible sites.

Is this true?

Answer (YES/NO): NO